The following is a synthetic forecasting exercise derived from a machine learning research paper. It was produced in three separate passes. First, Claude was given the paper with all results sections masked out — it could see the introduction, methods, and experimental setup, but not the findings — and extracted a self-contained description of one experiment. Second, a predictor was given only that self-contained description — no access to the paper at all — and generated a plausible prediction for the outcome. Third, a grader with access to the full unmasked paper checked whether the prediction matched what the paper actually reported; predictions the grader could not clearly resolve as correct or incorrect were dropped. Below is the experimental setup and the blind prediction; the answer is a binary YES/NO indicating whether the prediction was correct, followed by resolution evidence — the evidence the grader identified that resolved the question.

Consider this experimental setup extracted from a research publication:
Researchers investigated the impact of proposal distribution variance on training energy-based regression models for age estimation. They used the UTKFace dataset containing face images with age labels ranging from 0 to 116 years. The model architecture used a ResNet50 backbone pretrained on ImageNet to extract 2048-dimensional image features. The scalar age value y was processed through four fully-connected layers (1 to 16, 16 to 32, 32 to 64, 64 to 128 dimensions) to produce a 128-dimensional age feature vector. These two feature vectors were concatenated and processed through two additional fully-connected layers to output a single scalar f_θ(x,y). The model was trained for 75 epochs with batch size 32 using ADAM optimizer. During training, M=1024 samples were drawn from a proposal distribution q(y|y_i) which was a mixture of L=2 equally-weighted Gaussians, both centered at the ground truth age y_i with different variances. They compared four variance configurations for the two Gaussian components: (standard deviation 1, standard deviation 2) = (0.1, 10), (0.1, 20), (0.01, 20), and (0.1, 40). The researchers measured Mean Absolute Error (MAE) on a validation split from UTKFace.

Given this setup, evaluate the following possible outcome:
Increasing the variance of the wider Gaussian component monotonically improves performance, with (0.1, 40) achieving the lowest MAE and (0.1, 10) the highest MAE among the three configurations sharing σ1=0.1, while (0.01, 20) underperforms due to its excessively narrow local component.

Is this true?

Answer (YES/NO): NO